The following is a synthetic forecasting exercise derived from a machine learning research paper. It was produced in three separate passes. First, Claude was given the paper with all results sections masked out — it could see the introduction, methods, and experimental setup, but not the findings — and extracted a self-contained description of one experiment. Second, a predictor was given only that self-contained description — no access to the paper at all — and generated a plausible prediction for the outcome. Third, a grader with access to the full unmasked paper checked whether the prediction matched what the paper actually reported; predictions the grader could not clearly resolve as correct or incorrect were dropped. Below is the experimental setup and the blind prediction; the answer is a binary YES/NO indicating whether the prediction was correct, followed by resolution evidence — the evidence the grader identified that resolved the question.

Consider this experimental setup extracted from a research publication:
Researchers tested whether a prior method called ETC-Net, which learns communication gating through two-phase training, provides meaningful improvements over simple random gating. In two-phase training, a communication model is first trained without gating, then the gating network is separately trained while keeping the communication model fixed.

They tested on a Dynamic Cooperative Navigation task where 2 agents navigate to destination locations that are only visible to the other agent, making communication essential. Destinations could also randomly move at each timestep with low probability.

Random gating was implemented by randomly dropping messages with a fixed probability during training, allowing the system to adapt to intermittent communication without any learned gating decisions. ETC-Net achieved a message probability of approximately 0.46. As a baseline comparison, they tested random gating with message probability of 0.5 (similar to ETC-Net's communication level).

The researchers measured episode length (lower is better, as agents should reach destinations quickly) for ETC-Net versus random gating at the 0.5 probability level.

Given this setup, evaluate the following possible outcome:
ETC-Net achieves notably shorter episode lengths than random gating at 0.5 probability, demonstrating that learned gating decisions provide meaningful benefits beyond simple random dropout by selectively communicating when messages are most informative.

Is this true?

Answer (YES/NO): NO